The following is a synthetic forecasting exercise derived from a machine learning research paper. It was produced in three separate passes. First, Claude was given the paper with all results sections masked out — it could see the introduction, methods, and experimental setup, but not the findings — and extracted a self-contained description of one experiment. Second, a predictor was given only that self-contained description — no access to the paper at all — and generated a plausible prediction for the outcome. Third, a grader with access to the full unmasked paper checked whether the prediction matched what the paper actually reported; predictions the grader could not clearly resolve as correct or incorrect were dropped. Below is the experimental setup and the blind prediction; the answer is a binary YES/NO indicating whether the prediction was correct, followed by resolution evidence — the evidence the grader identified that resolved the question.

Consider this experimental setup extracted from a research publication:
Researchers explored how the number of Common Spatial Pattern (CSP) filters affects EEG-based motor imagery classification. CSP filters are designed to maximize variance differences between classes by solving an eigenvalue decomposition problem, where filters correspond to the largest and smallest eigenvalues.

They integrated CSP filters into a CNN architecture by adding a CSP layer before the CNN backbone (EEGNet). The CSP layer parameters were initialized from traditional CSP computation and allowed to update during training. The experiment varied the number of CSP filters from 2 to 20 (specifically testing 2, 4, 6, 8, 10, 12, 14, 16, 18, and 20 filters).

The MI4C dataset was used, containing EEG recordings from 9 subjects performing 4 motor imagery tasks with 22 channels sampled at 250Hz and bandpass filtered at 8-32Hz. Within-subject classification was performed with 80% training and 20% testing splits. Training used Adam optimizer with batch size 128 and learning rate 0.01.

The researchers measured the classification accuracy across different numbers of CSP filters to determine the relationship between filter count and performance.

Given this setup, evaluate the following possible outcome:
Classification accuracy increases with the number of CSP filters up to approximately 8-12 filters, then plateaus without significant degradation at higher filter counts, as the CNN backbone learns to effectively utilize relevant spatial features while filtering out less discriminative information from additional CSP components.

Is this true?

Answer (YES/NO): NO